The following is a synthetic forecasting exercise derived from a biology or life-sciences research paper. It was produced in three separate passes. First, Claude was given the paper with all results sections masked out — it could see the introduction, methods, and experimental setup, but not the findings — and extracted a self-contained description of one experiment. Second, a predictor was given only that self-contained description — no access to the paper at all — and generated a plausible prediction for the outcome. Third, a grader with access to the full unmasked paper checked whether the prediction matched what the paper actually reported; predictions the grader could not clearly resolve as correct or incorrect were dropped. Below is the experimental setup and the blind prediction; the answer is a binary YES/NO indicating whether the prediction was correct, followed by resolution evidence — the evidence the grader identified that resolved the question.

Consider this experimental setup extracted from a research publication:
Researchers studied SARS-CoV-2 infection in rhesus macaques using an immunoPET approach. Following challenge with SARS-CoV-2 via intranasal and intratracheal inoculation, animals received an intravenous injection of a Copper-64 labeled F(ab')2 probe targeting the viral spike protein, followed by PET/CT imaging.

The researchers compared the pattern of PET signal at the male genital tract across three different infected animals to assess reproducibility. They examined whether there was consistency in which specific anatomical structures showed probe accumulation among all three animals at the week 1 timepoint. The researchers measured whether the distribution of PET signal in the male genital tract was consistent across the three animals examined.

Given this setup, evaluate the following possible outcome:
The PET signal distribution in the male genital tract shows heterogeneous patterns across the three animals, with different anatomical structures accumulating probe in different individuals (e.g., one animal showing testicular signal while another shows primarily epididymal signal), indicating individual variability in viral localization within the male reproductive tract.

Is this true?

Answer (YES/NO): NO